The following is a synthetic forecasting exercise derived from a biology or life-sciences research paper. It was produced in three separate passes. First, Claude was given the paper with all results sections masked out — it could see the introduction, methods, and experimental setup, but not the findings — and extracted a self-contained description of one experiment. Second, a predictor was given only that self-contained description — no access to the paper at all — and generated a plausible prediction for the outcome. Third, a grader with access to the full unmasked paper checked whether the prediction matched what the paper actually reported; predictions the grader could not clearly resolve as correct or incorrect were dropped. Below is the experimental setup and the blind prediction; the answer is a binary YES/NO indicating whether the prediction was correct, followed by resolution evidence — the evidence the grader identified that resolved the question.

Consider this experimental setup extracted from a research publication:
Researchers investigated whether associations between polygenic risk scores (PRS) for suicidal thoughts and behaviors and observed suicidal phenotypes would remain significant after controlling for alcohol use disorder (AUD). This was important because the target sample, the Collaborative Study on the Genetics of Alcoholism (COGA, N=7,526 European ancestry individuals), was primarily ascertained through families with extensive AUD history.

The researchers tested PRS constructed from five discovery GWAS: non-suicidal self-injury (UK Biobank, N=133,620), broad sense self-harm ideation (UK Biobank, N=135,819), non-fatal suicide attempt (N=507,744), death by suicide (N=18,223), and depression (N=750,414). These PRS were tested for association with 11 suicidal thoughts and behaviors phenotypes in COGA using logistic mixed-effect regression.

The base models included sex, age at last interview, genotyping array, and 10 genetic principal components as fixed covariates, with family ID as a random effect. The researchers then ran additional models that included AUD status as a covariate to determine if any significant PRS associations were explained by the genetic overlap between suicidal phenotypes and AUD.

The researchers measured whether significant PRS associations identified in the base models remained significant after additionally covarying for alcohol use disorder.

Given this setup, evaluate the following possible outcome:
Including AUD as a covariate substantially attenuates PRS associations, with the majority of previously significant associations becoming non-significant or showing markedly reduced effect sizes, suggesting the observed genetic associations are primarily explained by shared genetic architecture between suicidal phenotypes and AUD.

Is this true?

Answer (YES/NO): NO